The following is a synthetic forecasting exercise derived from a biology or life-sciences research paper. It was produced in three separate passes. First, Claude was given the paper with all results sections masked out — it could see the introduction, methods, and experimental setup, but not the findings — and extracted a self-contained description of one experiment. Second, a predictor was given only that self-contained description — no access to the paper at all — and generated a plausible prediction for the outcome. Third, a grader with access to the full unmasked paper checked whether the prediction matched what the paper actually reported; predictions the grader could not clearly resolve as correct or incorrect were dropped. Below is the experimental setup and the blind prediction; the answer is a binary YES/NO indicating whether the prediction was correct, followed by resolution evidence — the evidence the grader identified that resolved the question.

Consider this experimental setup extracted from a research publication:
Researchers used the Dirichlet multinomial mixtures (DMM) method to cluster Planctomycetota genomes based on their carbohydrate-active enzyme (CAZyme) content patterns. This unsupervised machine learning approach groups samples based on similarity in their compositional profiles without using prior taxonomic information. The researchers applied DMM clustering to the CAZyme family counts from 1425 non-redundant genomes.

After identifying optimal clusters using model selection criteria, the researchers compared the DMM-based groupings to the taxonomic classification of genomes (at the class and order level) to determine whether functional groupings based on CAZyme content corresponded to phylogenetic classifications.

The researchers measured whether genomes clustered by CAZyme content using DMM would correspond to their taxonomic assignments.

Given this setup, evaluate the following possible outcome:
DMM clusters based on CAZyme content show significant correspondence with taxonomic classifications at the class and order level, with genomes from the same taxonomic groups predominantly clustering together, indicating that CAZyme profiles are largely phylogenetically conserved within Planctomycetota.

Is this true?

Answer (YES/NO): NO